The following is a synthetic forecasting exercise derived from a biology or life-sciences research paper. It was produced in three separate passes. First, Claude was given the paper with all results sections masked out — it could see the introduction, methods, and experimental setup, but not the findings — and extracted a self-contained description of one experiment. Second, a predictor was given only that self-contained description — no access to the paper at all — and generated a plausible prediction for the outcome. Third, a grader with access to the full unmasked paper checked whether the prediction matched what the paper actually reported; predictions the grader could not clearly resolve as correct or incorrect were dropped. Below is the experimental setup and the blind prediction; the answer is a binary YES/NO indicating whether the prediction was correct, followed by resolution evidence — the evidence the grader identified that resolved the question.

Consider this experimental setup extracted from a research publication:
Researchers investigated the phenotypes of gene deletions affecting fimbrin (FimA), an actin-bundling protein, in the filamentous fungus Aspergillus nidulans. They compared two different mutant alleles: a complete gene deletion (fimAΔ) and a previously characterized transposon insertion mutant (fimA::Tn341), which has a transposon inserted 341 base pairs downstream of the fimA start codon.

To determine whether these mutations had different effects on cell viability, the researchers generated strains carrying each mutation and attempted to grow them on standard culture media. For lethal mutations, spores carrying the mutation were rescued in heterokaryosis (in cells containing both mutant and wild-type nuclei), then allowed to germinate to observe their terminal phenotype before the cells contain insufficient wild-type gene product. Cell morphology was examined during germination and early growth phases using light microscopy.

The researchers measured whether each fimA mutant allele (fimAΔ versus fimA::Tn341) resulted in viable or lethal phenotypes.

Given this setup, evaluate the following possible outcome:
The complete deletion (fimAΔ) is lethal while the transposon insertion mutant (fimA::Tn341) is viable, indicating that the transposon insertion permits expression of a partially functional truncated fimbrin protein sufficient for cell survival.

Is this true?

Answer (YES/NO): YES